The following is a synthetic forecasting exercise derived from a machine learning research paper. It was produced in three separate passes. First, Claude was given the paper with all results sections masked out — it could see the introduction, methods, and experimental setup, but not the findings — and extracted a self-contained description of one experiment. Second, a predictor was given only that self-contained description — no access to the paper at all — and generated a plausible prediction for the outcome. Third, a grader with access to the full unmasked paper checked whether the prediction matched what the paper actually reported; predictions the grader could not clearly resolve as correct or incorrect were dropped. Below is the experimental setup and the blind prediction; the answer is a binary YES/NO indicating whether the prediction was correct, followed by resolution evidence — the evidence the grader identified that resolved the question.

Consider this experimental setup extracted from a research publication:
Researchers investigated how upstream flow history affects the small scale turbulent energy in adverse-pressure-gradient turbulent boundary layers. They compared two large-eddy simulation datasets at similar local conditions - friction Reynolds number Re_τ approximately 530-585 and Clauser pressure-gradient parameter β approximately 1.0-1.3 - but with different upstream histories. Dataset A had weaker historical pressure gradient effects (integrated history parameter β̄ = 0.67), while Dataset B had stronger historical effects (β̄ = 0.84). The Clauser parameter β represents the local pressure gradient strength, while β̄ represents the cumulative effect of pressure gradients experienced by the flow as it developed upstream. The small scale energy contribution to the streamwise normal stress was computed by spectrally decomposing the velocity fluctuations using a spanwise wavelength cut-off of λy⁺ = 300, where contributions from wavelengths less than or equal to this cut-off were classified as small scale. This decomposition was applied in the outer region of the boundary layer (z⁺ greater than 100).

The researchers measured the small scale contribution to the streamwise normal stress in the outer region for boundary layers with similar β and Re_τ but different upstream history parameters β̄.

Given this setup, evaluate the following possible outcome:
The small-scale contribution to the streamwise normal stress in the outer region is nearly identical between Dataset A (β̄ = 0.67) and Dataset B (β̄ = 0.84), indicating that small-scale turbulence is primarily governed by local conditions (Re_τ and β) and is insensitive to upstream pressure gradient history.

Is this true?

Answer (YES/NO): NO